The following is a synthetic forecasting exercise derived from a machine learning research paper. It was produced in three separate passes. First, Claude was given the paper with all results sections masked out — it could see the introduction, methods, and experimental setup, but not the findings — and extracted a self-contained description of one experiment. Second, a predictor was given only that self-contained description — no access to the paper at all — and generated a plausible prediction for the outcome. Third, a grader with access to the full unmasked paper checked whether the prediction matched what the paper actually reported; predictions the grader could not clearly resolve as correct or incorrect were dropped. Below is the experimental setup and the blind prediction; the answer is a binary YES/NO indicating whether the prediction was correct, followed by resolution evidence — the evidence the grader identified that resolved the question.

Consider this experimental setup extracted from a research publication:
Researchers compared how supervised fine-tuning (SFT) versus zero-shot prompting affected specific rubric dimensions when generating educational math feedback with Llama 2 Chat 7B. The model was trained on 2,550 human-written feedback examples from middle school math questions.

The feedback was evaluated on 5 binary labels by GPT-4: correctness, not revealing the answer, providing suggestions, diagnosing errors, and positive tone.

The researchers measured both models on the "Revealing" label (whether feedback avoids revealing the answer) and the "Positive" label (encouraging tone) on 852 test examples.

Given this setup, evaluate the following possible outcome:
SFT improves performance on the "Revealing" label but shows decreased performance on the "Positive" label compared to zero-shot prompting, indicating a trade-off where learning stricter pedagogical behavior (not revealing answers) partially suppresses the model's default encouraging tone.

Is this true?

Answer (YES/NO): YES